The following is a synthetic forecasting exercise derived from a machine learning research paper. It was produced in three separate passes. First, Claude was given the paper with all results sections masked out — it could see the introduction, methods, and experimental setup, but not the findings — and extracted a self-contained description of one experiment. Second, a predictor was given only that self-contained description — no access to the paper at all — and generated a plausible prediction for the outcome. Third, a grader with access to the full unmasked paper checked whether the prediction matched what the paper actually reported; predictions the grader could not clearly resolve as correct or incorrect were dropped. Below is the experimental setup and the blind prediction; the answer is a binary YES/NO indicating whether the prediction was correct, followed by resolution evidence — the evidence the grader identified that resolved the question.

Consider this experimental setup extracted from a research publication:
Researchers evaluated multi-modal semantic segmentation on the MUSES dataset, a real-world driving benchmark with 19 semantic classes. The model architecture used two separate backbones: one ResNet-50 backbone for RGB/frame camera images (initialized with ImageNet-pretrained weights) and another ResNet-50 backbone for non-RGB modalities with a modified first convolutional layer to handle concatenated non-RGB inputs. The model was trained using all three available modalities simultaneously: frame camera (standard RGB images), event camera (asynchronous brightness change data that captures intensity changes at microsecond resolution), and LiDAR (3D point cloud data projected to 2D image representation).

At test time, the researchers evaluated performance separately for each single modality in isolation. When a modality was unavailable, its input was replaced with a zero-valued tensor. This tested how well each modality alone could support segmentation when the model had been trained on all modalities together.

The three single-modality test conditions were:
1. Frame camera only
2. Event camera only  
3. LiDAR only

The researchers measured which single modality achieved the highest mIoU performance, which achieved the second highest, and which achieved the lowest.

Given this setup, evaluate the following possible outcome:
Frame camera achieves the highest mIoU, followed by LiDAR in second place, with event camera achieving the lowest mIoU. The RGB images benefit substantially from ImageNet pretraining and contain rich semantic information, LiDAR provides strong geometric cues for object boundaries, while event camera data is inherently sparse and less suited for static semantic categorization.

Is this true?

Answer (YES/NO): YES